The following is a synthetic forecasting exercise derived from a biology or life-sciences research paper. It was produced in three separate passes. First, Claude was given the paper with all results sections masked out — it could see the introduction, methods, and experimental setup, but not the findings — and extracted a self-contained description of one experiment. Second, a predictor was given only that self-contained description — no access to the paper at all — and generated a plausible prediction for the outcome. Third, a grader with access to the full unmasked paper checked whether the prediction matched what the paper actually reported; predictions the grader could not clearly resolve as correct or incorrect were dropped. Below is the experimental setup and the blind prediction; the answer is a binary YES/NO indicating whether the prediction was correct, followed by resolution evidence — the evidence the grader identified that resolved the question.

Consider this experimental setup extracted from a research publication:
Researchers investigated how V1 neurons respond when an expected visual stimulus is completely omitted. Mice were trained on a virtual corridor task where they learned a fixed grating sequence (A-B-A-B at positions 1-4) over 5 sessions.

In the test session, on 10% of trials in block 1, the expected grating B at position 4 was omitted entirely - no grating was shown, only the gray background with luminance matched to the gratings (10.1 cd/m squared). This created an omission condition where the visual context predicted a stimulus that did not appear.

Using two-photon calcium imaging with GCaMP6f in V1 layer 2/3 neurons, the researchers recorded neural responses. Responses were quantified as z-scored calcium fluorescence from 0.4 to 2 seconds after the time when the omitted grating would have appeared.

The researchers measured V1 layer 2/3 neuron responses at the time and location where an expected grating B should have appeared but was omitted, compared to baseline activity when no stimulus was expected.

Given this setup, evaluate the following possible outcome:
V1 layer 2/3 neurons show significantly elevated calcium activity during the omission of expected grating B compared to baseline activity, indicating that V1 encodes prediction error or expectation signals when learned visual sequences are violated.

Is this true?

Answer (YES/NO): YES